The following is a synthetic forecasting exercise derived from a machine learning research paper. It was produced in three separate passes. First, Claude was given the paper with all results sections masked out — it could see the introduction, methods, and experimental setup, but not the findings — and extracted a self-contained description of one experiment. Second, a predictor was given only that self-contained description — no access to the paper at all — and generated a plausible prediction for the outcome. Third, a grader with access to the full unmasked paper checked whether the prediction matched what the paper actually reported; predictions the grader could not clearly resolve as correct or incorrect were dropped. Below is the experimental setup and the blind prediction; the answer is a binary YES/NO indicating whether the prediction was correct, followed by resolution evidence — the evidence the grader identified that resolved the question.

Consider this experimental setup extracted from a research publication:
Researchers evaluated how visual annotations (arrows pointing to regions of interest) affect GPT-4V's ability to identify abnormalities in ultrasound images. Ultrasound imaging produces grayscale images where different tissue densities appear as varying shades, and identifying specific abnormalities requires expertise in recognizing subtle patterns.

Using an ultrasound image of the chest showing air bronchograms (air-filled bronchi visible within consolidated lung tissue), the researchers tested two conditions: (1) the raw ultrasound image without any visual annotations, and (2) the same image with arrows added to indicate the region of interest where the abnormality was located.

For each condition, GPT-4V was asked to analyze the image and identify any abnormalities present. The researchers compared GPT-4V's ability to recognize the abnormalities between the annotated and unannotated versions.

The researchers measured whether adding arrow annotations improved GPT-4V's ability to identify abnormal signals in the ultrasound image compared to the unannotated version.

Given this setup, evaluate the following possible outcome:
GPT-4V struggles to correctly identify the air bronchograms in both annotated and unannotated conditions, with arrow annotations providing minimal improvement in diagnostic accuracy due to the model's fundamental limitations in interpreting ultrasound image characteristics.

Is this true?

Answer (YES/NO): NO